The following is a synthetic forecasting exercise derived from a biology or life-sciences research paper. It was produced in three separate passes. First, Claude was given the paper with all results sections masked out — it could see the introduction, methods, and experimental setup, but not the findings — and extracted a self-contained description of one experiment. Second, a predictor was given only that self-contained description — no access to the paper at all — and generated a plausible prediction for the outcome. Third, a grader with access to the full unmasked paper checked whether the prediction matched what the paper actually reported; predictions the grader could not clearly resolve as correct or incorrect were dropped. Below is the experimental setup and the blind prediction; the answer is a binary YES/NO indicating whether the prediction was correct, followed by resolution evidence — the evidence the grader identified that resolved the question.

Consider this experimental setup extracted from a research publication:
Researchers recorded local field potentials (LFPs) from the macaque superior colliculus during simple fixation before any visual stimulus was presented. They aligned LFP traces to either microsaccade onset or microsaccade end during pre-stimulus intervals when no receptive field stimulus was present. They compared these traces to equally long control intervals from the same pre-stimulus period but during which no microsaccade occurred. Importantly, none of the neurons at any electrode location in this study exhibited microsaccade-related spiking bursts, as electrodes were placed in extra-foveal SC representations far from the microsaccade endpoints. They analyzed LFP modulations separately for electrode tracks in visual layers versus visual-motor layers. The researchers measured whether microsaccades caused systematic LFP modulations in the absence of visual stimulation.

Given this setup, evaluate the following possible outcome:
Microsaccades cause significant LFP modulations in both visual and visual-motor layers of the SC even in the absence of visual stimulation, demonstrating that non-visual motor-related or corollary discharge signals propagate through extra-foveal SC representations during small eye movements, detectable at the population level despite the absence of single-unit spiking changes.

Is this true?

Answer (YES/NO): YES